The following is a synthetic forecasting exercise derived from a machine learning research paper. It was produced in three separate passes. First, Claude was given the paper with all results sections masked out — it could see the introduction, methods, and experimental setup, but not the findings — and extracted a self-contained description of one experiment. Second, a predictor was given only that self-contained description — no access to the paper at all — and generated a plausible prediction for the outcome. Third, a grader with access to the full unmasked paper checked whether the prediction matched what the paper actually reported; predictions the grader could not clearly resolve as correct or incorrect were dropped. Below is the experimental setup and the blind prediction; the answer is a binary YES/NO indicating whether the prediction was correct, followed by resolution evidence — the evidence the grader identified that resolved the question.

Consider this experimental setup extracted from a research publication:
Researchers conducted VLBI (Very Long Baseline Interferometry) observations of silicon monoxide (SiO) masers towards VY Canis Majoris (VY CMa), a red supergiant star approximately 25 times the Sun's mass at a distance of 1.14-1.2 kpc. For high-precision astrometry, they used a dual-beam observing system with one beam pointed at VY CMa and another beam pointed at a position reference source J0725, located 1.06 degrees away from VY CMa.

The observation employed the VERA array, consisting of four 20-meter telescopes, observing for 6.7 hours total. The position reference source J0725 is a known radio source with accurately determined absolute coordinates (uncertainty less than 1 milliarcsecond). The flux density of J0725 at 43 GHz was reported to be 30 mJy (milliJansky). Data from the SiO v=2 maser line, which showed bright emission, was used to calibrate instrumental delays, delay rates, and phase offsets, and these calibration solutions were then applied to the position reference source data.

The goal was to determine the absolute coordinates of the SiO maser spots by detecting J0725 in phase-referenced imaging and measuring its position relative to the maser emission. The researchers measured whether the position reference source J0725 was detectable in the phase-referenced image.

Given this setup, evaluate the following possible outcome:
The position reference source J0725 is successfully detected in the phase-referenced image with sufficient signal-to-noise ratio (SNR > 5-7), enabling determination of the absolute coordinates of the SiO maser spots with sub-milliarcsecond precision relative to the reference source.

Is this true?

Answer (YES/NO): NO